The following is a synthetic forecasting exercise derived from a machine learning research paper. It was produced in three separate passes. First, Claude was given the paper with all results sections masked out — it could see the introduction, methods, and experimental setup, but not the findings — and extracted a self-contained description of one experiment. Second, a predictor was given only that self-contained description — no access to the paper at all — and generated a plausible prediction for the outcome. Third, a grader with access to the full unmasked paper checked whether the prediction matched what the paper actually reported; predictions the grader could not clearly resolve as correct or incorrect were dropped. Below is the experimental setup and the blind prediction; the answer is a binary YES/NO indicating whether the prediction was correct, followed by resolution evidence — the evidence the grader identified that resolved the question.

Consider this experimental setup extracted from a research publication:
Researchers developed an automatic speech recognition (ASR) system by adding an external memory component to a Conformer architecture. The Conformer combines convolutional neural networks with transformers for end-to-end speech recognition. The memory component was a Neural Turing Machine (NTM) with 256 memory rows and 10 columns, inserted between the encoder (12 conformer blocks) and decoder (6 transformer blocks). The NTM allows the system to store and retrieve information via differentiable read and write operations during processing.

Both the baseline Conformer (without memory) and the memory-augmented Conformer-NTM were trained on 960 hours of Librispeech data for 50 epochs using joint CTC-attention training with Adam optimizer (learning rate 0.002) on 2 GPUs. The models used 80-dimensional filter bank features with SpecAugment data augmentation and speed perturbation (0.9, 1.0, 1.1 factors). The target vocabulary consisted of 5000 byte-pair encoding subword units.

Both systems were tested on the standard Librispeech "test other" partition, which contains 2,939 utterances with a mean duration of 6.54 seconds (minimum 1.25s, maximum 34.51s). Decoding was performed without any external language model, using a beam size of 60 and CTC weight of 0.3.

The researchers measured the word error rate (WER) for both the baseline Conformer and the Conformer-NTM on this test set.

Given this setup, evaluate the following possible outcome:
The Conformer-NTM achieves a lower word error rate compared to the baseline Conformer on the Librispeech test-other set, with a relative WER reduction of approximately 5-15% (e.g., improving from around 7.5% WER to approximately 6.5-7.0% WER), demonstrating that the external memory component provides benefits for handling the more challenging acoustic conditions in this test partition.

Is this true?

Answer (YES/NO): NO